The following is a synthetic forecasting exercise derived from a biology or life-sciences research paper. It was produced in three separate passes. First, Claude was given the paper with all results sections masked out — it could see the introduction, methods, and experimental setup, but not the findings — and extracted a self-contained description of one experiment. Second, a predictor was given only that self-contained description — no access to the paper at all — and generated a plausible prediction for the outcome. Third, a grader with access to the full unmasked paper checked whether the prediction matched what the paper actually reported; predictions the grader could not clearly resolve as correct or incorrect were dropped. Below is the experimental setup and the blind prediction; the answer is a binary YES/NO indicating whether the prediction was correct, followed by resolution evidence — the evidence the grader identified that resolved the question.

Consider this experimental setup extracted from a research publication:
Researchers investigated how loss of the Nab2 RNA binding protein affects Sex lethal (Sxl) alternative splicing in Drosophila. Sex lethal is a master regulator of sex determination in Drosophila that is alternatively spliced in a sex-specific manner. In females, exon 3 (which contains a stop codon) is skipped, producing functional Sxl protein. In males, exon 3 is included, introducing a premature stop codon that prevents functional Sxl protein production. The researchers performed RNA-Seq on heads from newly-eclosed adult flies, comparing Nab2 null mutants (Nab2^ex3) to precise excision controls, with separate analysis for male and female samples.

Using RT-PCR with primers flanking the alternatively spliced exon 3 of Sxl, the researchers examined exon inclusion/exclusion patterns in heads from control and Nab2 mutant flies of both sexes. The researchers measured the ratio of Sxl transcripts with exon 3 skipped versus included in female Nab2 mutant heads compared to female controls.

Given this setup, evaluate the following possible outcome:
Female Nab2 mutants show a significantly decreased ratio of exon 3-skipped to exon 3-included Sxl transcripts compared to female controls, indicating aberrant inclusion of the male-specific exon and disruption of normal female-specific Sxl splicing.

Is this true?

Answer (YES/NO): YES